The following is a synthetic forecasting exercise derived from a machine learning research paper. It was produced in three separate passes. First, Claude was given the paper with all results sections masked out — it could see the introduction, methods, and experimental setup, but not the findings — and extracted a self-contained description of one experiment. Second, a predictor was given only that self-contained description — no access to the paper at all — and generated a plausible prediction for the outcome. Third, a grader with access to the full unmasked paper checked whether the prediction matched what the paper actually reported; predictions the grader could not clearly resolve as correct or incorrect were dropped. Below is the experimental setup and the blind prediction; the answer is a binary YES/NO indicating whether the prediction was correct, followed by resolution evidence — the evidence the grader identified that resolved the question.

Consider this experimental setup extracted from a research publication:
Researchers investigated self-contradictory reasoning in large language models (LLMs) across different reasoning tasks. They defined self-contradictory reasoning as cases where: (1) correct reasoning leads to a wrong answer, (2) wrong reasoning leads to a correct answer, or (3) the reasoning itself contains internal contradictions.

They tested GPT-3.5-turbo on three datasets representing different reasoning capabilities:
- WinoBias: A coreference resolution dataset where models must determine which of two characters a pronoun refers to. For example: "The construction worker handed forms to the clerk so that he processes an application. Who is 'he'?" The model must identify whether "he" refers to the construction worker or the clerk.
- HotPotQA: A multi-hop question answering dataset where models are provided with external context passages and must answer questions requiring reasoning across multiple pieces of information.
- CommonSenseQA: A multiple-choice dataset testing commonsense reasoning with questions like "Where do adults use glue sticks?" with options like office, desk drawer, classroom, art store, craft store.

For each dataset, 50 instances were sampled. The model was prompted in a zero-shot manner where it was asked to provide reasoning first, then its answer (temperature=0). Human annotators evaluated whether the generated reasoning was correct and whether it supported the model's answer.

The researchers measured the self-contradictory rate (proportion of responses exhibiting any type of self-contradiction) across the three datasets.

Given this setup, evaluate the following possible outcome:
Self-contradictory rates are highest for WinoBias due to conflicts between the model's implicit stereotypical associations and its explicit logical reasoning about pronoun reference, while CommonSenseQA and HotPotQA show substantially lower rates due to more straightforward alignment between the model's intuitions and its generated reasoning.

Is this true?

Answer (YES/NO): NO